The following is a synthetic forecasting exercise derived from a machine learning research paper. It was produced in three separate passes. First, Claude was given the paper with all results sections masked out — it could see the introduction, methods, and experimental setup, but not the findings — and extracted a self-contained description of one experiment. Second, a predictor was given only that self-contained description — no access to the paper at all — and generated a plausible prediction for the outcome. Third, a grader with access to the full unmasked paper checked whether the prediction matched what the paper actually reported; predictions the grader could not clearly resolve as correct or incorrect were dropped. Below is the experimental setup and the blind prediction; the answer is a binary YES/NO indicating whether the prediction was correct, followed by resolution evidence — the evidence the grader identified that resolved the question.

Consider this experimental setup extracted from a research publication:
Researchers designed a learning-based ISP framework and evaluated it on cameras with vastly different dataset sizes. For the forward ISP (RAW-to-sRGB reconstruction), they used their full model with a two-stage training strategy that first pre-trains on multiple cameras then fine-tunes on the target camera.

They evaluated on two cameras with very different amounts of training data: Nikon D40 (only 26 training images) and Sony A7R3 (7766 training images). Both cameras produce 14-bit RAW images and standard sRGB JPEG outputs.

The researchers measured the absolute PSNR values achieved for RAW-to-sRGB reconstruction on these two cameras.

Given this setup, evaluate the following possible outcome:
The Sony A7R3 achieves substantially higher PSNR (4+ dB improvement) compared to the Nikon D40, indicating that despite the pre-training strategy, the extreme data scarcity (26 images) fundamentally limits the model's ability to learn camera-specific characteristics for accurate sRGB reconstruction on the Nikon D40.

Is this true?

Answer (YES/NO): NO